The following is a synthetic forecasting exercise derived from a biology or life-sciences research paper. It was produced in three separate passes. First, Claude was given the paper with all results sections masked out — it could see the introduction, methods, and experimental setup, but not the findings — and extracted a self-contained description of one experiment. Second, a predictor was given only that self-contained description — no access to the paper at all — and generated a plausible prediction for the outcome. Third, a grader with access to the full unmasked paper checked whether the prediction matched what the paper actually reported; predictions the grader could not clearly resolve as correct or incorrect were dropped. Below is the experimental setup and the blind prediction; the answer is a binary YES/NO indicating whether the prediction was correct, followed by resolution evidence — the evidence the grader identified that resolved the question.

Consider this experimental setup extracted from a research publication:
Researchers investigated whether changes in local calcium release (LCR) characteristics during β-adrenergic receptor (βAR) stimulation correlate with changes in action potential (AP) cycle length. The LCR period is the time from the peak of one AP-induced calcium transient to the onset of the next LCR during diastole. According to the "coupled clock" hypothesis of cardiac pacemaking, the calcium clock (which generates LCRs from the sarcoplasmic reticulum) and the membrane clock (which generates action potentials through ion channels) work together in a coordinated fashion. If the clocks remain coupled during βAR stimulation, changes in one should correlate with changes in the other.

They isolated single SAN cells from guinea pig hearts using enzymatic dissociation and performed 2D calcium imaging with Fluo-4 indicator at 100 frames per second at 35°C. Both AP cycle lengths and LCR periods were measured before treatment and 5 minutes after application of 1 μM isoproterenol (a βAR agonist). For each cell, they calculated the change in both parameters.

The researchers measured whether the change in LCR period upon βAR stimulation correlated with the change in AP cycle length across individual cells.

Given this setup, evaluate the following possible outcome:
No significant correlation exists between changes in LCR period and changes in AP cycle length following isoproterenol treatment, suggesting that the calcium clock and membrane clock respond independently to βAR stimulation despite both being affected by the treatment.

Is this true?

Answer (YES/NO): NO